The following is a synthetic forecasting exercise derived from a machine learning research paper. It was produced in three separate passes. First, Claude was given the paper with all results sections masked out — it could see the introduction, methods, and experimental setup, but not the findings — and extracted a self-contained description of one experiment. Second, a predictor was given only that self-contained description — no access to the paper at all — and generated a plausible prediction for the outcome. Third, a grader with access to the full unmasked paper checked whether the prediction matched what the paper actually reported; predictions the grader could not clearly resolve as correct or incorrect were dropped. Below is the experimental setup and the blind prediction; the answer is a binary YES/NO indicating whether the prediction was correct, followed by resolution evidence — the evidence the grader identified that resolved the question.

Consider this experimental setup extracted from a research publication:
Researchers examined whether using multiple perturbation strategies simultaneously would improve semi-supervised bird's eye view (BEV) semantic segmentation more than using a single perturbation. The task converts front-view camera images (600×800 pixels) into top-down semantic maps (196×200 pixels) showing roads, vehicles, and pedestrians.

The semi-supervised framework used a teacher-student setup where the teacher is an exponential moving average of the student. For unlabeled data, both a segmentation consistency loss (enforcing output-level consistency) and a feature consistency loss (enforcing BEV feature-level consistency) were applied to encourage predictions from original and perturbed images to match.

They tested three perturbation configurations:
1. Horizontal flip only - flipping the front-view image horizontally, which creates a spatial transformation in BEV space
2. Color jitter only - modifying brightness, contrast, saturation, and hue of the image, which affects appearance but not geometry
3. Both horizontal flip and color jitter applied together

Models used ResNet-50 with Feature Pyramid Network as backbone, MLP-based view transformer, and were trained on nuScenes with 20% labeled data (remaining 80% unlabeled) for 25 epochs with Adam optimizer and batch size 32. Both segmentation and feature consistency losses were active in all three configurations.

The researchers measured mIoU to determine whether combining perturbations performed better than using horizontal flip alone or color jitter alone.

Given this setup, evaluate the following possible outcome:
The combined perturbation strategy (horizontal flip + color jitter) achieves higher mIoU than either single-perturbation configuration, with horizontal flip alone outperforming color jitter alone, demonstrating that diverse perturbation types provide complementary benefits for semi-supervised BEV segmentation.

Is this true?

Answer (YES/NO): NO